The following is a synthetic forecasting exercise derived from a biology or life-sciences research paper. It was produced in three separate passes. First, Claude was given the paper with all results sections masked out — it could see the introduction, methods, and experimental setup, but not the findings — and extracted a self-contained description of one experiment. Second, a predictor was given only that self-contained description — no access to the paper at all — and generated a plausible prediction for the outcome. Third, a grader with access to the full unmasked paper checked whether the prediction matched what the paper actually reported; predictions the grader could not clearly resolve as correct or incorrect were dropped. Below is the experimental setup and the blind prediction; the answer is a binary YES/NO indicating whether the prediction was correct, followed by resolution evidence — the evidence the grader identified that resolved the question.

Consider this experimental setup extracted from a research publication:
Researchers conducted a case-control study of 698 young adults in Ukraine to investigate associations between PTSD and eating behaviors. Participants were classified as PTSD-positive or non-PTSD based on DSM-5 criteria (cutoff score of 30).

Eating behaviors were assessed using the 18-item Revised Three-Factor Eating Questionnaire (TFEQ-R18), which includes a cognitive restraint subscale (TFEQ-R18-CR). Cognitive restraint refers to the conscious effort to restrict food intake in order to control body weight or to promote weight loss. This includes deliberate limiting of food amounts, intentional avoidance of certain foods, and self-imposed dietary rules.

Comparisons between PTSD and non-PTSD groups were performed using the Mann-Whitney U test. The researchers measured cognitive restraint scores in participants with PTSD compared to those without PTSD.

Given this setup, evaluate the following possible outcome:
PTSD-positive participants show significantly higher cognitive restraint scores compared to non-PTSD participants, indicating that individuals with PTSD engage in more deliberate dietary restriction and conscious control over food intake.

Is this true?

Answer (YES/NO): NO